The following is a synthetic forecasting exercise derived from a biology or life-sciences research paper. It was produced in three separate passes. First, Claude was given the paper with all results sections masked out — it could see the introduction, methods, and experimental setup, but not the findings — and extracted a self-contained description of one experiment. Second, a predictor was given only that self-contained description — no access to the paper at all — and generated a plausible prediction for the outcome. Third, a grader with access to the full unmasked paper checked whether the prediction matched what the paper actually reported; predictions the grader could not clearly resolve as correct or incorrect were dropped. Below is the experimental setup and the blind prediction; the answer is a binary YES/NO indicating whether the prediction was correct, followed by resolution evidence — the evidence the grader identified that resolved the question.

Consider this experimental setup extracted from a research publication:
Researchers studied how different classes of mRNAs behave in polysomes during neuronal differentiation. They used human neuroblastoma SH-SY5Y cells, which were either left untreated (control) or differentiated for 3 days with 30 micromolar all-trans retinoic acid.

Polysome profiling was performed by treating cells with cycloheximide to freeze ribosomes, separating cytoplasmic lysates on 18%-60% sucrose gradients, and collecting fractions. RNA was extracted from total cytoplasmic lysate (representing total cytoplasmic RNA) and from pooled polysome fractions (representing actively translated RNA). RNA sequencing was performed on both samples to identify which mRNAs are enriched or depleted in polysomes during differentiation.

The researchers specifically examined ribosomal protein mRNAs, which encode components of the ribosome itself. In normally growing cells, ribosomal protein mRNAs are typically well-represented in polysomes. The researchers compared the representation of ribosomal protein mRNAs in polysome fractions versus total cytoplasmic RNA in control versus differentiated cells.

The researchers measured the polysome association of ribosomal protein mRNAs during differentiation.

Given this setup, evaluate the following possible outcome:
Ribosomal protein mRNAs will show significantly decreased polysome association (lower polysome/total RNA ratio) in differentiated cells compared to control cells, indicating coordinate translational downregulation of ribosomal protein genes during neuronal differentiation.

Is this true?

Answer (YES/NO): YES